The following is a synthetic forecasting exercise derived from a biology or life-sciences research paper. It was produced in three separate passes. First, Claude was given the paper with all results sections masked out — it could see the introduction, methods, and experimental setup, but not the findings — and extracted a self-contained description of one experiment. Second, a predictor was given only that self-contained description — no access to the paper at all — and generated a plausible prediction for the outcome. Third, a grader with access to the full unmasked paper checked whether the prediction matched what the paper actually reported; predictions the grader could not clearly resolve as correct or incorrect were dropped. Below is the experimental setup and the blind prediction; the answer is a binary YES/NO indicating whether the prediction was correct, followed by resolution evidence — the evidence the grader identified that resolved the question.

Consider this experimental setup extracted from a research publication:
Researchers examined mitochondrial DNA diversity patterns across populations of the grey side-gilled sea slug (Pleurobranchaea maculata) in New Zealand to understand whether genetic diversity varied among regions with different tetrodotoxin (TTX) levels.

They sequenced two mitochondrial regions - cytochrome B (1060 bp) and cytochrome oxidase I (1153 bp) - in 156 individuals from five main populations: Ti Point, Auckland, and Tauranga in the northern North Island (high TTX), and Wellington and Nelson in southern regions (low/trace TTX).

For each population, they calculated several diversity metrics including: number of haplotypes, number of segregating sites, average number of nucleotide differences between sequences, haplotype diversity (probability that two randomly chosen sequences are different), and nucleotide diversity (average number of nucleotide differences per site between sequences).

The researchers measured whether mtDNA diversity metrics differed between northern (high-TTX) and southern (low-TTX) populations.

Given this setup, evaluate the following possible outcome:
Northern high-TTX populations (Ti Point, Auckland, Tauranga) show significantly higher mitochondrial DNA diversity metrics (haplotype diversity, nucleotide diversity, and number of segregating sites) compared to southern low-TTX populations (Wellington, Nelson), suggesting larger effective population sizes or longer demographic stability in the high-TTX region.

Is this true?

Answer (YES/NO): NO